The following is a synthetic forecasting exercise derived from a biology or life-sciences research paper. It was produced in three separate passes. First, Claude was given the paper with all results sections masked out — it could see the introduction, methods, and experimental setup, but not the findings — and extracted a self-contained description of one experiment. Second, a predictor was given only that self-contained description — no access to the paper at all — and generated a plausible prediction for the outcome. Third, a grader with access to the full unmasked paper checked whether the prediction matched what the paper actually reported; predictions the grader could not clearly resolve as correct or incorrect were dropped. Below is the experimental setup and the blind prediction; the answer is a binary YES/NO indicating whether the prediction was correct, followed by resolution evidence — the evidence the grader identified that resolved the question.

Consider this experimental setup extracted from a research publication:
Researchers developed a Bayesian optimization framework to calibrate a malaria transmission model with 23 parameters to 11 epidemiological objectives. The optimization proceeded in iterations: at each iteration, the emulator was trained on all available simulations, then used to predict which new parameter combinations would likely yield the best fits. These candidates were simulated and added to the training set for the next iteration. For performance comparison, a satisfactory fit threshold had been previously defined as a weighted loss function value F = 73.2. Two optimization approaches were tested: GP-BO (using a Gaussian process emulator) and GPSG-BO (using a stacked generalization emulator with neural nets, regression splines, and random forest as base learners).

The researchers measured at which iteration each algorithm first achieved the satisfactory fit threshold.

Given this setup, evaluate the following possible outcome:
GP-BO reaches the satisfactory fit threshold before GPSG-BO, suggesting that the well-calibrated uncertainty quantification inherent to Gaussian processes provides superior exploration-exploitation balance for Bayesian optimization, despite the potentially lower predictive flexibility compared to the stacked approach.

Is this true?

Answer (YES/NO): NO